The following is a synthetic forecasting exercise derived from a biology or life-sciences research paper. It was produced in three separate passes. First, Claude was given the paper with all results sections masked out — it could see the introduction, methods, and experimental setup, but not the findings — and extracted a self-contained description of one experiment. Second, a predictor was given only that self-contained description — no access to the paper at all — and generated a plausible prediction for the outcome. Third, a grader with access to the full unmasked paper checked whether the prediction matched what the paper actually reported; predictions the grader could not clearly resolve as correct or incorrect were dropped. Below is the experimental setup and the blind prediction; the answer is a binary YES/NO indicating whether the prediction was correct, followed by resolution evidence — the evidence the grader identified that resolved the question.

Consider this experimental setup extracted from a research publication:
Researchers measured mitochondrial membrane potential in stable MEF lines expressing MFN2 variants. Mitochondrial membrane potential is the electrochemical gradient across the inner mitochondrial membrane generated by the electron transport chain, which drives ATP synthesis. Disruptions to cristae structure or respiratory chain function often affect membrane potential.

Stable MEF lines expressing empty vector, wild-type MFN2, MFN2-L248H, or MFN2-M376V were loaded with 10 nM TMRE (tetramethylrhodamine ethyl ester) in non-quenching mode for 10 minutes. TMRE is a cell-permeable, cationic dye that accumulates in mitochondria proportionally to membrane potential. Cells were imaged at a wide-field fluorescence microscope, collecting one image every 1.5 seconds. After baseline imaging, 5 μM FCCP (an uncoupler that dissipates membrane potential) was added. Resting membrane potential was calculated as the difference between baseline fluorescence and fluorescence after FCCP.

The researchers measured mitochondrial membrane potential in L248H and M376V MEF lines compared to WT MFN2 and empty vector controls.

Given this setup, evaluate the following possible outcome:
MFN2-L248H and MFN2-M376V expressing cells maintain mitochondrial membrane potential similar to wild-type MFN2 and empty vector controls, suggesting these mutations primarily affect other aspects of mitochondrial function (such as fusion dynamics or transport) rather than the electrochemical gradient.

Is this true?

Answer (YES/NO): NO